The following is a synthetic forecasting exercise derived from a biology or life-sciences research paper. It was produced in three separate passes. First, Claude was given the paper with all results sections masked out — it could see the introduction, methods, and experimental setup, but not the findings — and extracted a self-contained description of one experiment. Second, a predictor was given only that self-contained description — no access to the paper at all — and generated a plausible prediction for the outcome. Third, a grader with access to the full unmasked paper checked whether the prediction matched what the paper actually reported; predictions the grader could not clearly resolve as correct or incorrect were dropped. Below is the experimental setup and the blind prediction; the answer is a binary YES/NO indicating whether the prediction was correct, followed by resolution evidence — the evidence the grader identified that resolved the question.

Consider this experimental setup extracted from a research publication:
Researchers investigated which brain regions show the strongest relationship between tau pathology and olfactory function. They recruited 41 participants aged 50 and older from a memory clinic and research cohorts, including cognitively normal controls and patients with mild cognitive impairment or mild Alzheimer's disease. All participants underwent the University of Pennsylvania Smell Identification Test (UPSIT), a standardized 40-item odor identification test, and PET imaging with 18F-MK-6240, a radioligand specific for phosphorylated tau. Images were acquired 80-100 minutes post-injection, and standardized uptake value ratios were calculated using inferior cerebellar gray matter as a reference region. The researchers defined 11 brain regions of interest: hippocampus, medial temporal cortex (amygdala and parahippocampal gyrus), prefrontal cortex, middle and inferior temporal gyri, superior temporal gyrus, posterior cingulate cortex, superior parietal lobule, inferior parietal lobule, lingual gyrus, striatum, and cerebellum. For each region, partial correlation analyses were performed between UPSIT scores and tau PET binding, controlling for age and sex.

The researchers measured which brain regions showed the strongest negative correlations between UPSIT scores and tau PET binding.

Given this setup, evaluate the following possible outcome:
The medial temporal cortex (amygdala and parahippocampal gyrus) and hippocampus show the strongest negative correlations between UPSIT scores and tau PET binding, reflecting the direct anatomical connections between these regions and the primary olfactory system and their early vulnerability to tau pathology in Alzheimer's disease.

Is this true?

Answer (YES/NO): YES